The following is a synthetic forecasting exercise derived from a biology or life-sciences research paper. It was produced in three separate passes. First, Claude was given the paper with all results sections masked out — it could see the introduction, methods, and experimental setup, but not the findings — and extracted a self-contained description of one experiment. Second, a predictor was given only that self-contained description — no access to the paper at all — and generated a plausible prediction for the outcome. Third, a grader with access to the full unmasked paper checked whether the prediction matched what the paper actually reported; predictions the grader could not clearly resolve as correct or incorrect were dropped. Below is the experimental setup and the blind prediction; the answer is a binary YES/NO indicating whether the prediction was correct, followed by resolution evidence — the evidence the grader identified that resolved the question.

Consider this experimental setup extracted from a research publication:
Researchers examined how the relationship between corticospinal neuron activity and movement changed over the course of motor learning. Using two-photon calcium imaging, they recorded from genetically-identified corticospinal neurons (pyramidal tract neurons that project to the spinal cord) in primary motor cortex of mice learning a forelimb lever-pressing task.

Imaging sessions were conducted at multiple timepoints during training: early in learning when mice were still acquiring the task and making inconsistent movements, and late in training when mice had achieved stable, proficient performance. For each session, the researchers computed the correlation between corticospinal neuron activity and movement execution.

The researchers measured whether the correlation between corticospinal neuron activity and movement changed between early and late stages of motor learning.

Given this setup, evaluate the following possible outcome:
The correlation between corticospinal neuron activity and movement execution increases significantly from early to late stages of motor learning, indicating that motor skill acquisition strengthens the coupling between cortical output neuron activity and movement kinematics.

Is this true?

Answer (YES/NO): YES